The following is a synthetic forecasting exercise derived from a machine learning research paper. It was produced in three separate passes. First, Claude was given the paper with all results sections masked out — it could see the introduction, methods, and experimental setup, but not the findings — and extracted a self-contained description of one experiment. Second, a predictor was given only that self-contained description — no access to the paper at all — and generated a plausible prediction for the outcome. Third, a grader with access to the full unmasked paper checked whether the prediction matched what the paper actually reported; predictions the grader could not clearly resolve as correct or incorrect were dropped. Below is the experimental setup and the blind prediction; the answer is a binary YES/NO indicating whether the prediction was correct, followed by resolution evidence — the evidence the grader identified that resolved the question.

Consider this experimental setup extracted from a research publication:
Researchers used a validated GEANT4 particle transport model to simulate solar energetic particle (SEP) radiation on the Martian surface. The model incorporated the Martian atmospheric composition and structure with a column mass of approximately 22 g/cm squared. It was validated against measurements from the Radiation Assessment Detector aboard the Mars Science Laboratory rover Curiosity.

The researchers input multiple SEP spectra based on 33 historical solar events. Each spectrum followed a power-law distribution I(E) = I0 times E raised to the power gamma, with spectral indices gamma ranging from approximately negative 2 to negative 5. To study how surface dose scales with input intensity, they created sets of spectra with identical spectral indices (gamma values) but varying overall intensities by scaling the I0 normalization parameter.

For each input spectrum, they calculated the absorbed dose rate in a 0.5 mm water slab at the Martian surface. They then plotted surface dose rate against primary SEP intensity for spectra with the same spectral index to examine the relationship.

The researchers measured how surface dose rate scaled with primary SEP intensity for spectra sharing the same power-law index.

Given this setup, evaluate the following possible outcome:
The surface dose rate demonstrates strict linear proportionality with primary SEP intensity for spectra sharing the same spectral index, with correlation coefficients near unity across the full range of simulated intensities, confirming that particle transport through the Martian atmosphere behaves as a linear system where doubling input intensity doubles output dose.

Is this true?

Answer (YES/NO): YES